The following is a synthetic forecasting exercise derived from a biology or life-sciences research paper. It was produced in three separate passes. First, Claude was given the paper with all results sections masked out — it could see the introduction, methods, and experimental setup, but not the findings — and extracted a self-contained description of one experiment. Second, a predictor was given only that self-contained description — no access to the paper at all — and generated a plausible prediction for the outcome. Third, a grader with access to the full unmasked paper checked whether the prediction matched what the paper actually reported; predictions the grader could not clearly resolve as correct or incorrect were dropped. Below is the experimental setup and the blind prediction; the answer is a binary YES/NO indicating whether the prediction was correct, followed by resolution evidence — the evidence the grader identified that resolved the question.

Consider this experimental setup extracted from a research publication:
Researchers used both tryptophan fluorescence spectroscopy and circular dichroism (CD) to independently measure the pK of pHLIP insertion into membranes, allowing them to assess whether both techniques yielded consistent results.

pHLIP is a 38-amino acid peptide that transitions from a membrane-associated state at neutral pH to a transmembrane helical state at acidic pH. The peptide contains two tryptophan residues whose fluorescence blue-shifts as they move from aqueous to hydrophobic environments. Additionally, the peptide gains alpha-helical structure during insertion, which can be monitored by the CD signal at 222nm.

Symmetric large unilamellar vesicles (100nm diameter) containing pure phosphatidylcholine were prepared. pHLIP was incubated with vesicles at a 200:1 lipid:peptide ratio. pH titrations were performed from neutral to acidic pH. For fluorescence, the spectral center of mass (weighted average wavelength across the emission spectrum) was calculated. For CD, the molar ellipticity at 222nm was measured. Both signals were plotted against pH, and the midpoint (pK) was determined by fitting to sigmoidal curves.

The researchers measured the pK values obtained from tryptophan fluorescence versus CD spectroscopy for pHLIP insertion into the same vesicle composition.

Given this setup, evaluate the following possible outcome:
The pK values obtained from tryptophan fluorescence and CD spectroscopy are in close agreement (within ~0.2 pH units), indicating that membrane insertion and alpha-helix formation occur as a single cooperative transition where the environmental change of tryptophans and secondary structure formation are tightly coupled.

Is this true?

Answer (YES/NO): NO